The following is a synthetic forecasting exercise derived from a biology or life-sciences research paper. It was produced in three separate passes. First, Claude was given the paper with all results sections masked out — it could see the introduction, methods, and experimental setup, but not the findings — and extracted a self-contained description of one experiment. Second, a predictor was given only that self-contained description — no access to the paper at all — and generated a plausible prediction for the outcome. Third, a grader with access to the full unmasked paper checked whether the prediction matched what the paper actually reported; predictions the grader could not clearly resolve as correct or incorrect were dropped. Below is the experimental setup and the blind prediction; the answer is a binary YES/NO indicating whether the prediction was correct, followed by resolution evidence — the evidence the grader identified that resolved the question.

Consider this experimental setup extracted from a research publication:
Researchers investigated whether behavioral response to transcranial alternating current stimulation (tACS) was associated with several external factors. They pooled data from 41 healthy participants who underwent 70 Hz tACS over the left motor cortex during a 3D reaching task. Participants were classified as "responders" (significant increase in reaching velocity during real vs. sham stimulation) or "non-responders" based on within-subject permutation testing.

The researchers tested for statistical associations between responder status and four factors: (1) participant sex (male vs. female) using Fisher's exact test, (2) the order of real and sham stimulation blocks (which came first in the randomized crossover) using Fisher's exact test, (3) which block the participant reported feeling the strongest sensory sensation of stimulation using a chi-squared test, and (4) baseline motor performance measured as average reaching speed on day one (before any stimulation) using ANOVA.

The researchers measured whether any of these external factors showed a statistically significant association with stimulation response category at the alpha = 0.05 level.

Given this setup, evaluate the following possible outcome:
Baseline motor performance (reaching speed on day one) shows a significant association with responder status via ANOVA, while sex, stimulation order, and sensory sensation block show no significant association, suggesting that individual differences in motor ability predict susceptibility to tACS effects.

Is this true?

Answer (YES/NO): NO